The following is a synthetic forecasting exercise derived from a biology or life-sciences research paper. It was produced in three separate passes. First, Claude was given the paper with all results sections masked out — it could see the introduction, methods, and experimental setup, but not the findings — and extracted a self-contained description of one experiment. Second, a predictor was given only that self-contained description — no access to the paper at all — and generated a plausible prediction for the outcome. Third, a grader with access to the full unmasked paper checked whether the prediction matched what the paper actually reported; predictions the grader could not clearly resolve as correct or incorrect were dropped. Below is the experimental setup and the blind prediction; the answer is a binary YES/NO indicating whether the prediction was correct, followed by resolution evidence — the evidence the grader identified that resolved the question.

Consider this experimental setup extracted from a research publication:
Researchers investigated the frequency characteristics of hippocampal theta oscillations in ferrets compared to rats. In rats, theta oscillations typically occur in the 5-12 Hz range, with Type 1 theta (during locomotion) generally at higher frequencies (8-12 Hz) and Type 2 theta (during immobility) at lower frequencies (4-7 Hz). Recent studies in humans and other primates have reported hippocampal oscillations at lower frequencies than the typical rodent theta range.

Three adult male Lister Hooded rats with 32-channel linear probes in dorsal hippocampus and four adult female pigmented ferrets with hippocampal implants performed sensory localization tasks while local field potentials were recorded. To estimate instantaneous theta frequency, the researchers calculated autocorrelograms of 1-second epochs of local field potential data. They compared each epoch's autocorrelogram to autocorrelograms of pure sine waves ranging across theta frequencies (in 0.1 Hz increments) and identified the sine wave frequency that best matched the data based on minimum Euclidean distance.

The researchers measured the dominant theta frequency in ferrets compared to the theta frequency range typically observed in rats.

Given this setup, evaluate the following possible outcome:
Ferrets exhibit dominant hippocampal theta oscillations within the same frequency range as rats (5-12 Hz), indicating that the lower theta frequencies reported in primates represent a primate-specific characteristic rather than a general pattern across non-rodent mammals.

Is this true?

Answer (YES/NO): NO